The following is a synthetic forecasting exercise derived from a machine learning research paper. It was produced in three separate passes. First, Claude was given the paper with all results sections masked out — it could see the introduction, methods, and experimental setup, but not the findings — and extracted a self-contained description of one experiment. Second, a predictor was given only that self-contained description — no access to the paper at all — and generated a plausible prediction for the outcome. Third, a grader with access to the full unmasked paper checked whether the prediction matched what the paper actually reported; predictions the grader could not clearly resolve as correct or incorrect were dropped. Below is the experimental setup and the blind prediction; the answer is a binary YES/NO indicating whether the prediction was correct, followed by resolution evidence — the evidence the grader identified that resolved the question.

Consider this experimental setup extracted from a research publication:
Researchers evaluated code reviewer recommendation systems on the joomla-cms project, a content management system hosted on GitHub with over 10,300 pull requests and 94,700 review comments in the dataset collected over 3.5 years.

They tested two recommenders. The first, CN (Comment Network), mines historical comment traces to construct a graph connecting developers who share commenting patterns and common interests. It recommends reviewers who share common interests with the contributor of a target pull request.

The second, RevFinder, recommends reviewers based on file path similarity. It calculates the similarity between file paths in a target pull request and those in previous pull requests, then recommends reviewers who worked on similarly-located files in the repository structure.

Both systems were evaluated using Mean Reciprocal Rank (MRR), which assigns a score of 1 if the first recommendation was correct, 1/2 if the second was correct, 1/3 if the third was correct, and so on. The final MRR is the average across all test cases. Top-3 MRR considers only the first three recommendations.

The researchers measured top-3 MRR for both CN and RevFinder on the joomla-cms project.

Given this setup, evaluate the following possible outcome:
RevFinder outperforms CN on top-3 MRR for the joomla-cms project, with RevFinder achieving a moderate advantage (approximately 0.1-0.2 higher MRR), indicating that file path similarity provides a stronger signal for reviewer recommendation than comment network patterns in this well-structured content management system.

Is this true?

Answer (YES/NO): NO